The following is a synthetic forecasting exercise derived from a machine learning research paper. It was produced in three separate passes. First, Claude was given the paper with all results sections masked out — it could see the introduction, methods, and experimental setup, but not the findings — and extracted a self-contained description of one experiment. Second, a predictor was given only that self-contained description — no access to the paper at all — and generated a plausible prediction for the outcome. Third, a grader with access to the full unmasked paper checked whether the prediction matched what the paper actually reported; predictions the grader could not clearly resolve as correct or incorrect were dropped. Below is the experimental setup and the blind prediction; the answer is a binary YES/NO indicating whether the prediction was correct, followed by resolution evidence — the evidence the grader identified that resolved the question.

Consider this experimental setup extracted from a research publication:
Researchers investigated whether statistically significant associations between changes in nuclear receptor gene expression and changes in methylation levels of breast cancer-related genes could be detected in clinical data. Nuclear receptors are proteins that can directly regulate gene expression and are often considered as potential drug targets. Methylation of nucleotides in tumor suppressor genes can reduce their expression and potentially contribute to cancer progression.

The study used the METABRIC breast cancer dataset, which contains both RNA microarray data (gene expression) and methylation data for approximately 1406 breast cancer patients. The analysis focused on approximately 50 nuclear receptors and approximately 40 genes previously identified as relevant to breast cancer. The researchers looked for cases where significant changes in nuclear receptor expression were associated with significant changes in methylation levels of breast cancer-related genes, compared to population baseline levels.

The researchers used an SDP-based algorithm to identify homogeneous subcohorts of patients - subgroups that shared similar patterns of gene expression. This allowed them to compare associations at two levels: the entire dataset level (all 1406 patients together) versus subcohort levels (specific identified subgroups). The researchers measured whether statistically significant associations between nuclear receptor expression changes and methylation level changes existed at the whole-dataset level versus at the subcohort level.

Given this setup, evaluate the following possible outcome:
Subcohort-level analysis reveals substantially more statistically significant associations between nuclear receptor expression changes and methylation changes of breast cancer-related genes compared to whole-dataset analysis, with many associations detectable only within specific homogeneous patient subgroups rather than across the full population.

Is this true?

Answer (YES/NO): YES